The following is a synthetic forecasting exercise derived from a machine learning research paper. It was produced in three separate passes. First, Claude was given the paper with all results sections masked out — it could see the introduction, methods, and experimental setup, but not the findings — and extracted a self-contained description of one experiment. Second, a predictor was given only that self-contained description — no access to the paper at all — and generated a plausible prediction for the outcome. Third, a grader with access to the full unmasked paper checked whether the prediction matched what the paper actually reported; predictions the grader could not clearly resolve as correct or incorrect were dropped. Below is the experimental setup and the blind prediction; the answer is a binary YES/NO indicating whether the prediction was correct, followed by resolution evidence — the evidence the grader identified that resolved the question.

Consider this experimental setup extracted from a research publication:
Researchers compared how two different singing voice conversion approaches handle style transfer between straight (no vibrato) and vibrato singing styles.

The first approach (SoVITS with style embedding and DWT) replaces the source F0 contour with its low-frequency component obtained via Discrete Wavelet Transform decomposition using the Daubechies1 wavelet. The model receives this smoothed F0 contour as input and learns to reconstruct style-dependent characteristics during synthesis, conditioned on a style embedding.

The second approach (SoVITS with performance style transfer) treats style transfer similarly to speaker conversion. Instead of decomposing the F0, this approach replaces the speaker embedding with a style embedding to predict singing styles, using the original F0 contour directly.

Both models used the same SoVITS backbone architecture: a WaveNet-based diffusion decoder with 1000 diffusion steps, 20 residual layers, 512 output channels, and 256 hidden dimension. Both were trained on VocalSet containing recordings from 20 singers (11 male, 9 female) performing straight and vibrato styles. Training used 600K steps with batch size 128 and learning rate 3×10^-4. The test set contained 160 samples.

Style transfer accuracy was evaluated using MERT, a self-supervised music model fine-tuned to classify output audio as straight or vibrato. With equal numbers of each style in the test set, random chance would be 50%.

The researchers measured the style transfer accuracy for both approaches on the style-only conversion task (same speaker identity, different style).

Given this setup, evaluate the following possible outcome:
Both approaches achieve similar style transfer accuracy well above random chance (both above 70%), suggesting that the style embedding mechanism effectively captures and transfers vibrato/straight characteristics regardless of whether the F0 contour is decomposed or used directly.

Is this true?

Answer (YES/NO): NO